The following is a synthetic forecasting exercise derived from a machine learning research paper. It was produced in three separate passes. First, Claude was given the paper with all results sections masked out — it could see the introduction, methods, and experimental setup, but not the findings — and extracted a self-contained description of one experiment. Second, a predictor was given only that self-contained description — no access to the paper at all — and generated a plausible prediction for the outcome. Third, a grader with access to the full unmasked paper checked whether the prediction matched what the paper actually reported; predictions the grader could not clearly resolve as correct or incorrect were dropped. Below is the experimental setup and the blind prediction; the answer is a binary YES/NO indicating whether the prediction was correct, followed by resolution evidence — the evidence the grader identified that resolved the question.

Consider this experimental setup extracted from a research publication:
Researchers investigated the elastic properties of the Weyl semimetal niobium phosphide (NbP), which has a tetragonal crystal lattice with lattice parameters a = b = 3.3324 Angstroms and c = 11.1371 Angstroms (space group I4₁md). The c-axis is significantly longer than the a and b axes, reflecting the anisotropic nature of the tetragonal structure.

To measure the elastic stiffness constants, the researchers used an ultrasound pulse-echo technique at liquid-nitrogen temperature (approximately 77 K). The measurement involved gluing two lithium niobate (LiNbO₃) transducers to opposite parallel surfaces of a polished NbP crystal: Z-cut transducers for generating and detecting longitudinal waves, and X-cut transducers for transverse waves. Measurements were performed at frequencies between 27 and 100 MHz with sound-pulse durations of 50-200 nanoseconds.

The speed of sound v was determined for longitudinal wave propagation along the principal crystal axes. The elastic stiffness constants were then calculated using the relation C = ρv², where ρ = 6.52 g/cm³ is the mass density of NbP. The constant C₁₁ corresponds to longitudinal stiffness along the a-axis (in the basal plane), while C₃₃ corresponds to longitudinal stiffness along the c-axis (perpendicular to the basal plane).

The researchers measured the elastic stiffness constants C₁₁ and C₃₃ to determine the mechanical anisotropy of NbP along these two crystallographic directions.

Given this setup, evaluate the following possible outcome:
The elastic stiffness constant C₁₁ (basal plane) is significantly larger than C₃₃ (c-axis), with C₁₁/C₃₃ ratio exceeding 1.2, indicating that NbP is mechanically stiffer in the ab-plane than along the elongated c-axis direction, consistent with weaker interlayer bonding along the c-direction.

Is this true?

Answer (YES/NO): YES